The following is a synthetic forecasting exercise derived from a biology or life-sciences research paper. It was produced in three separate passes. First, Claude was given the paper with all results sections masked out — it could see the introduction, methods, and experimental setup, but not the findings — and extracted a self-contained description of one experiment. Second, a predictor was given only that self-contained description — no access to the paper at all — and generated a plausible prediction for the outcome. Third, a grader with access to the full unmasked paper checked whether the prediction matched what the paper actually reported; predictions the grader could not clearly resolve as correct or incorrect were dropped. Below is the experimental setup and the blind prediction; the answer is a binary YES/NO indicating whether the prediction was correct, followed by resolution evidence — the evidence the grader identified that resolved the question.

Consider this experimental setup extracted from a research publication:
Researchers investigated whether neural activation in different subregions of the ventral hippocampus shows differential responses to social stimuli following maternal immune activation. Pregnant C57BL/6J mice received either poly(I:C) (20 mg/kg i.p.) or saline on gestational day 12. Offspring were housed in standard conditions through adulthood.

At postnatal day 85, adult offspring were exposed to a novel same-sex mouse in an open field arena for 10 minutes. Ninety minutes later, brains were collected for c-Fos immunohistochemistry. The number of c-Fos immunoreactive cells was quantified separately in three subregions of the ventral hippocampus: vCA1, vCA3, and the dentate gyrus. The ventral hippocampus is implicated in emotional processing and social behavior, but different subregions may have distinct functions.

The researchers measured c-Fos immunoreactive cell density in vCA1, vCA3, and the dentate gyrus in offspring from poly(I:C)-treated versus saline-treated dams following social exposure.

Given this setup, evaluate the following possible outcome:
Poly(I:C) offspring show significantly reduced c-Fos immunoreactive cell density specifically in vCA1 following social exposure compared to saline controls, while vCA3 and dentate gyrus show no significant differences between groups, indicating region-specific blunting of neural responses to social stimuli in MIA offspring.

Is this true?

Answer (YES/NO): NO